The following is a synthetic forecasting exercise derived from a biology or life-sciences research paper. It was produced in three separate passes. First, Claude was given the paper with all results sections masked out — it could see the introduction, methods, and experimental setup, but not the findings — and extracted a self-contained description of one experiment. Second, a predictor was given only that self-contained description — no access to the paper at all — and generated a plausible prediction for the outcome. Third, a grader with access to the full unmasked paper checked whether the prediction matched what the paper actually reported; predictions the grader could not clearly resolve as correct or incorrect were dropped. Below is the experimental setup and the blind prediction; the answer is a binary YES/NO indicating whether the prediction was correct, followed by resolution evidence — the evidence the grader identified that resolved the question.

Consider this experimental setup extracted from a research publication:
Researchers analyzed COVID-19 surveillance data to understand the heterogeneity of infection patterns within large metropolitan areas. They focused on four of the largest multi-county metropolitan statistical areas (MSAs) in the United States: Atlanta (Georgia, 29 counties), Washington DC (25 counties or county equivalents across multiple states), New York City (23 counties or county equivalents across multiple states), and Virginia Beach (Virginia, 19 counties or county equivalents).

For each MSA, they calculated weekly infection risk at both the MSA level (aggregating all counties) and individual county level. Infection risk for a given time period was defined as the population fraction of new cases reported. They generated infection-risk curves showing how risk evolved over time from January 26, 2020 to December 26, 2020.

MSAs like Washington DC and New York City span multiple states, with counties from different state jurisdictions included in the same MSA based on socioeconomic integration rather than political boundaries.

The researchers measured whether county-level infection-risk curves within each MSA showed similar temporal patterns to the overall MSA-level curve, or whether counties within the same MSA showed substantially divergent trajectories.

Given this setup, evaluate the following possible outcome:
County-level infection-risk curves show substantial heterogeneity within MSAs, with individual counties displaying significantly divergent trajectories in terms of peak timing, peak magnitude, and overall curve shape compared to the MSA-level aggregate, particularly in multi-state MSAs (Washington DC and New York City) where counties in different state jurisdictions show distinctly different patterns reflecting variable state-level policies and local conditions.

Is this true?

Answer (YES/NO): NO